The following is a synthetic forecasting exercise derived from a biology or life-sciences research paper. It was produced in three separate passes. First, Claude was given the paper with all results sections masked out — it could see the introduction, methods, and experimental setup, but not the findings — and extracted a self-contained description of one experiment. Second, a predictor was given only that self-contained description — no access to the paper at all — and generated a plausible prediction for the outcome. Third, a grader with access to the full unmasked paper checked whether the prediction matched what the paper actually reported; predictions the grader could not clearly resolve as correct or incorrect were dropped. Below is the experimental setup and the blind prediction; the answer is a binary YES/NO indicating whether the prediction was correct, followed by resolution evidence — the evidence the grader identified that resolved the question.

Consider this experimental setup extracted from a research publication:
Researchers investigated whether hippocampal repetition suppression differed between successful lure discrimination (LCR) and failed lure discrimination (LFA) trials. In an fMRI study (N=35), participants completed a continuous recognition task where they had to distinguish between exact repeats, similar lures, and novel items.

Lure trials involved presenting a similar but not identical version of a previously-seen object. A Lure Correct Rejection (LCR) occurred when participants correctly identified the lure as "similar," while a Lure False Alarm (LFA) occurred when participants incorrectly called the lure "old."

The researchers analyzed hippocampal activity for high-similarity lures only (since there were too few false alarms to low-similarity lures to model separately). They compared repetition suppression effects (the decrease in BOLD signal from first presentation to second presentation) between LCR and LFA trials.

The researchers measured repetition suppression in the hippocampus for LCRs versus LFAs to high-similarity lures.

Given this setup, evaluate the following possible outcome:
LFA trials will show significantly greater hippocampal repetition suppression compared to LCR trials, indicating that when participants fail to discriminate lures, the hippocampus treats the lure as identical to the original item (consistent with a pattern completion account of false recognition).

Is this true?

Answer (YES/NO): NO